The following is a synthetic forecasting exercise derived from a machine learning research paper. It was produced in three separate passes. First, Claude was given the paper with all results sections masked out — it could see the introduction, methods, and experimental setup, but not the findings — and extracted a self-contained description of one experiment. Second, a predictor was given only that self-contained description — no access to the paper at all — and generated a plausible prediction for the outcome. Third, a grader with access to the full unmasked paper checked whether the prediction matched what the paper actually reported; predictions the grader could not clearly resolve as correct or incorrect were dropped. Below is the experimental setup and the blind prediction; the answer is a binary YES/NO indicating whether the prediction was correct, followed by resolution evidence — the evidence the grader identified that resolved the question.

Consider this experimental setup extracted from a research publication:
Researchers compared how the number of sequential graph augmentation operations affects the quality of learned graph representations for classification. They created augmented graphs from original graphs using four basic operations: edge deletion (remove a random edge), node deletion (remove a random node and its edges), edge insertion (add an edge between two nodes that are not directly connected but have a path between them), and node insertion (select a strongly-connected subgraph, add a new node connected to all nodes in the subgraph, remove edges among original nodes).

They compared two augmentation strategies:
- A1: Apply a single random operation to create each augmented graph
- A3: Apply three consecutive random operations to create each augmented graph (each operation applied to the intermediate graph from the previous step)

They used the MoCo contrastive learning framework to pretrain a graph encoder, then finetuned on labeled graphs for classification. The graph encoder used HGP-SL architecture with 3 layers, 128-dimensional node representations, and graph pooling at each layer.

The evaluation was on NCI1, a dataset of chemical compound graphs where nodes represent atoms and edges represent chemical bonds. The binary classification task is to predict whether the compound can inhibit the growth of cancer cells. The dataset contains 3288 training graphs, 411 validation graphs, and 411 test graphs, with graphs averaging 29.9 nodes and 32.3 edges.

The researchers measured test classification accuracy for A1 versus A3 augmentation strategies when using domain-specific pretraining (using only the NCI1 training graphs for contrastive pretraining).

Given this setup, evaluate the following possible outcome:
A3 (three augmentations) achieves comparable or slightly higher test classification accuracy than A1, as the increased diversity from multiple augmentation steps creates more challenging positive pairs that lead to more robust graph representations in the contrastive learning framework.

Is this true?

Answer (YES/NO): YES